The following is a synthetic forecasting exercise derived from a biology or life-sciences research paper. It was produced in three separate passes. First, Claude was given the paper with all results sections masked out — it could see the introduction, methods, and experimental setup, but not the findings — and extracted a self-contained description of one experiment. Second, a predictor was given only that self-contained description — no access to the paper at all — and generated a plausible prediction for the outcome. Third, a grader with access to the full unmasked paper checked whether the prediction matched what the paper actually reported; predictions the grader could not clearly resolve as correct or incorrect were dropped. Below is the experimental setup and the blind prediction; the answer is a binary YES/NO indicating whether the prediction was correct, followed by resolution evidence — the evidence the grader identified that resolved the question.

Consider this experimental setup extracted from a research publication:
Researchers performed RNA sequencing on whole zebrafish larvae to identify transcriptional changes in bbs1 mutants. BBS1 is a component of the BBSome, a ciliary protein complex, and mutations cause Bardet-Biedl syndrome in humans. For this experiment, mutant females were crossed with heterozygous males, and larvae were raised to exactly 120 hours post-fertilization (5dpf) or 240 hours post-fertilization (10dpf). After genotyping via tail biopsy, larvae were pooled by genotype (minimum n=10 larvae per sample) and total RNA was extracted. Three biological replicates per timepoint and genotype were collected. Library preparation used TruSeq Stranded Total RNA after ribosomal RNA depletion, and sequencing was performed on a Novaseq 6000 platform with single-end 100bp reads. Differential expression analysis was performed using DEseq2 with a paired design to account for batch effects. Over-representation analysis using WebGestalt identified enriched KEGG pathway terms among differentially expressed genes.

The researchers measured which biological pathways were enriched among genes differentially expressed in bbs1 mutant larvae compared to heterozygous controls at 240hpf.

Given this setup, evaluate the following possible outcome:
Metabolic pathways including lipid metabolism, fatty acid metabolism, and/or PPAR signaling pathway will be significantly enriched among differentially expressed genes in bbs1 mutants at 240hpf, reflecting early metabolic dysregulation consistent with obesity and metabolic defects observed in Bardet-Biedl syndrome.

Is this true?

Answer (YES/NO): NO